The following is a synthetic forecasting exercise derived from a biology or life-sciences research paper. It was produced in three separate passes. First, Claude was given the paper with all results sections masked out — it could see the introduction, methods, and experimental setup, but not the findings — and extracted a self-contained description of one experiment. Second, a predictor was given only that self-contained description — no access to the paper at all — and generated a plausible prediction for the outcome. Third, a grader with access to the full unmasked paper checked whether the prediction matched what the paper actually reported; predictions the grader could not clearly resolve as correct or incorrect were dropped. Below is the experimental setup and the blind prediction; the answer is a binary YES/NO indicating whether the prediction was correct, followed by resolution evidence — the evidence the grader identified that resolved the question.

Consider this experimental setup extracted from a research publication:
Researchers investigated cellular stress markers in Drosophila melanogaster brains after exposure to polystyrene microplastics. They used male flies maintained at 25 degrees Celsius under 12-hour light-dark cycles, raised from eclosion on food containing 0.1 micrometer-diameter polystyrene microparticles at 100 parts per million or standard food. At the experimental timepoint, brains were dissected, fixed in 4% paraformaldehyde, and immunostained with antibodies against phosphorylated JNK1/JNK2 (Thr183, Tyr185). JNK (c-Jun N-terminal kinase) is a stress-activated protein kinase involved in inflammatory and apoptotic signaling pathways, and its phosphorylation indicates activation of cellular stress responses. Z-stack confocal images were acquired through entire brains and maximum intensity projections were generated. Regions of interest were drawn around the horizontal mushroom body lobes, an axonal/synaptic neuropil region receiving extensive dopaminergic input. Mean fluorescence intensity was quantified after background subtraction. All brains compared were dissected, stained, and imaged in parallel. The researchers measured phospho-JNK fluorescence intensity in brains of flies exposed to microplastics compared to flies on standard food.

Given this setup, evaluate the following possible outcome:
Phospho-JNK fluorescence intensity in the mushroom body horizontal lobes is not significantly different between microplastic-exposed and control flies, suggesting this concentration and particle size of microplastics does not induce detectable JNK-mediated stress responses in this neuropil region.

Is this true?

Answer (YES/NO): NO